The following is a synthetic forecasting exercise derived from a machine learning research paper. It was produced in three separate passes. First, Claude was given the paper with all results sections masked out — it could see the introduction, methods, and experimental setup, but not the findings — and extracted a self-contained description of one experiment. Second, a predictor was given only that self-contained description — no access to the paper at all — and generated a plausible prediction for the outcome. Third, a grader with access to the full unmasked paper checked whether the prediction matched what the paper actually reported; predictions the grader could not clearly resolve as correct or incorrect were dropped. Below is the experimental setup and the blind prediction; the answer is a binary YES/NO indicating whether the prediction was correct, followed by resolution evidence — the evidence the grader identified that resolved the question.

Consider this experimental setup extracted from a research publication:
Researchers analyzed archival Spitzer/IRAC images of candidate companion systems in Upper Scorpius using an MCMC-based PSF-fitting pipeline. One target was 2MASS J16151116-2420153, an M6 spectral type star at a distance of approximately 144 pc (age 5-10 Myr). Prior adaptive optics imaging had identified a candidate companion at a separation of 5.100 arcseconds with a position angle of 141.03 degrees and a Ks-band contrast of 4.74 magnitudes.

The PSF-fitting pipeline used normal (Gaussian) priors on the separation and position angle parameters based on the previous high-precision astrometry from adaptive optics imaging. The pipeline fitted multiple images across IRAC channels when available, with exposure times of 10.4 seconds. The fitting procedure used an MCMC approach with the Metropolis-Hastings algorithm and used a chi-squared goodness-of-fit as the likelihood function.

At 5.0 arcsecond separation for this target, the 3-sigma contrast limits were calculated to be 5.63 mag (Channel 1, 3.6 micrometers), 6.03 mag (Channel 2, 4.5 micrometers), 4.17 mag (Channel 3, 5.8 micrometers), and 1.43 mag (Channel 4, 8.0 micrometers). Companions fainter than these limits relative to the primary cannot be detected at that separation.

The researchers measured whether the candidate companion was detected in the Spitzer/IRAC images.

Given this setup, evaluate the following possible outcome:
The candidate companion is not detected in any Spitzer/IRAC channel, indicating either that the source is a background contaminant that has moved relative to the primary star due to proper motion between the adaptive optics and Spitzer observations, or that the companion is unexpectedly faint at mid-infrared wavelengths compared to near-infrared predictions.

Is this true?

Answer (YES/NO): YES